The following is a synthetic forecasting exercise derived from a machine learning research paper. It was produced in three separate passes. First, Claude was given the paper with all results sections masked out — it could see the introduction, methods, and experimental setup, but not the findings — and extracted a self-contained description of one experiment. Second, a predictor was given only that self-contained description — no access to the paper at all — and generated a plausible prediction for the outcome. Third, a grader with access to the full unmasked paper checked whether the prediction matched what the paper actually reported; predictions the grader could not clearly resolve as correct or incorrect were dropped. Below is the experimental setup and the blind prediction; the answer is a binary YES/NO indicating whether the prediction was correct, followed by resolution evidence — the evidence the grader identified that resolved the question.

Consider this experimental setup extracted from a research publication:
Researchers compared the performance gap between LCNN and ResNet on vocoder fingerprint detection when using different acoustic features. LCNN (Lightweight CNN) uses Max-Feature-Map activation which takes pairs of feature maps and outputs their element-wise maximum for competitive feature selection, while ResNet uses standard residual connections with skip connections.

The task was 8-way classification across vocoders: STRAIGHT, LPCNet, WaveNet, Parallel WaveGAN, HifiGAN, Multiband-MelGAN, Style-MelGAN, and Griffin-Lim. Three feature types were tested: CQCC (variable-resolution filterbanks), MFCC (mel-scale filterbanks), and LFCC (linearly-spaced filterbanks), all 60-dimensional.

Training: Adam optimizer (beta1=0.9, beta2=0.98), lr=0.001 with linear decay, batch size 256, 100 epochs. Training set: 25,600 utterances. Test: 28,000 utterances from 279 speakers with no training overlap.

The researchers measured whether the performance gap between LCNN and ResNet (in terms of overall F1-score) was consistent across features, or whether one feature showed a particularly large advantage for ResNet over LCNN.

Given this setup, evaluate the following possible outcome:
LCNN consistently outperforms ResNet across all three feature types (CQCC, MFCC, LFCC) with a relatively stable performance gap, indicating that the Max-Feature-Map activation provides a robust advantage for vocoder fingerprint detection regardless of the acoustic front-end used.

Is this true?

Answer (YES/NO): NO